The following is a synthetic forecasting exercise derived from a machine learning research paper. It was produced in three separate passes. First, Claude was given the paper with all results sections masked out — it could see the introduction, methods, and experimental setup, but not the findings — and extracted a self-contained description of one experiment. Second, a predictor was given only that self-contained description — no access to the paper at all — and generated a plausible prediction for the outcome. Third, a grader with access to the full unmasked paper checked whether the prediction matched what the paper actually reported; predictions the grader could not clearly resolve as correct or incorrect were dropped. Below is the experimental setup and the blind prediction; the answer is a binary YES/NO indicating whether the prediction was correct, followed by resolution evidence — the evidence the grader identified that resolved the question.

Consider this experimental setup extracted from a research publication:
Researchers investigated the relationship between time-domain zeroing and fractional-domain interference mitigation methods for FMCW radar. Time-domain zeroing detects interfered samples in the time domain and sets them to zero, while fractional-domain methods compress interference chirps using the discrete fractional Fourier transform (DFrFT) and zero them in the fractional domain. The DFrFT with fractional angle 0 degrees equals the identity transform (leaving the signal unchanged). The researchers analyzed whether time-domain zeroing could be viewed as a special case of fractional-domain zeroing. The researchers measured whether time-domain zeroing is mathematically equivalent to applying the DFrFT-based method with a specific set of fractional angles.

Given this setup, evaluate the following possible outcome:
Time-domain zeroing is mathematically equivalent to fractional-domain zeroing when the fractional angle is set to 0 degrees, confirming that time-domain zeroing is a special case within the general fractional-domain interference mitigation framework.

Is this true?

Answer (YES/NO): YES